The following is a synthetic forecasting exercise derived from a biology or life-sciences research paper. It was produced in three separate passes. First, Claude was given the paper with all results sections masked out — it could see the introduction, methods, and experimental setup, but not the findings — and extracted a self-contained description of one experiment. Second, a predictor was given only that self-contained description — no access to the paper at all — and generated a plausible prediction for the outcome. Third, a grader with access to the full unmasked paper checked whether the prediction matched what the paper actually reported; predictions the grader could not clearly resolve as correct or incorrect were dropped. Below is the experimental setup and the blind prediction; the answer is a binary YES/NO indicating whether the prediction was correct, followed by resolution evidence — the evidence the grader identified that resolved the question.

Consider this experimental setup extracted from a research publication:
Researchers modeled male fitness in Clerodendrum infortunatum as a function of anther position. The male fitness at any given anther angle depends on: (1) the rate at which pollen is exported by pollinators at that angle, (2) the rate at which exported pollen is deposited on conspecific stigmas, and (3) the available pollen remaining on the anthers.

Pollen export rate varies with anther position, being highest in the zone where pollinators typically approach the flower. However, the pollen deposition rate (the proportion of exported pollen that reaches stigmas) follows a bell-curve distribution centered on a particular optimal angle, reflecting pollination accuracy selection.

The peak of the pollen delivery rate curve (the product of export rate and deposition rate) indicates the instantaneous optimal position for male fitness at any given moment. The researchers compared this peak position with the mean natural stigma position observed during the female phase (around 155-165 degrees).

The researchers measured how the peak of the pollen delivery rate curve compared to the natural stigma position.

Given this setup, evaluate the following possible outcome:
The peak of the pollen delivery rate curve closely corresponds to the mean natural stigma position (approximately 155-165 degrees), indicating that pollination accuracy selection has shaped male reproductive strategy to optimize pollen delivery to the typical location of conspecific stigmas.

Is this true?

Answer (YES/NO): NO